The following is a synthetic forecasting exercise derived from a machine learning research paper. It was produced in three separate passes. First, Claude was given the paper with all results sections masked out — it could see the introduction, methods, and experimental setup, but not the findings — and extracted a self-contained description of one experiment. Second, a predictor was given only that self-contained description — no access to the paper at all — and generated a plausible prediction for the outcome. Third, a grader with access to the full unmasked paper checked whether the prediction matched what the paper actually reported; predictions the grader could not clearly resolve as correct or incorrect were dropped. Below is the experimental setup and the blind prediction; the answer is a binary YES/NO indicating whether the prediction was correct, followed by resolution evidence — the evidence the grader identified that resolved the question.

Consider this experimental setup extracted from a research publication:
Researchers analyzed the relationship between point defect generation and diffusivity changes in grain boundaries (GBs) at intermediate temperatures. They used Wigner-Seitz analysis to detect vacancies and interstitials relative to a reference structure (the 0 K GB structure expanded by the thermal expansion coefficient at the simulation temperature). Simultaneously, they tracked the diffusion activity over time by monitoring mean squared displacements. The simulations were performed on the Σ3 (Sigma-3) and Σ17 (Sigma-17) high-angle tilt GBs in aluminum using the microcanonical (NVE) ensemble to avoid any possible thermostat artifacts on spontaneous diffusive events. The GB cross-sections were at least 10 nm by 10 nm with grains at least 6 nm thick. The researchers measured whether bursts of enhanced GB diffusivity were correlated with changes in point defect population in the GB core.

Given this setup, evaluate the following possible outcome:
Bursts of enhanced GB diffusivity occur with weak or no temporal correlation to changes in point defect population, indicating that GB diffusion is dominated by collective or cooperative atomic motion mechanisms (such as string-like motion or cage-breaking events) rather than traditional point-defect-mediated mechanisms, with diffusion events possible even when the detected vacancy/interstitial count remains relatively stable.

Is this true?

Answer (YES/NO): NO